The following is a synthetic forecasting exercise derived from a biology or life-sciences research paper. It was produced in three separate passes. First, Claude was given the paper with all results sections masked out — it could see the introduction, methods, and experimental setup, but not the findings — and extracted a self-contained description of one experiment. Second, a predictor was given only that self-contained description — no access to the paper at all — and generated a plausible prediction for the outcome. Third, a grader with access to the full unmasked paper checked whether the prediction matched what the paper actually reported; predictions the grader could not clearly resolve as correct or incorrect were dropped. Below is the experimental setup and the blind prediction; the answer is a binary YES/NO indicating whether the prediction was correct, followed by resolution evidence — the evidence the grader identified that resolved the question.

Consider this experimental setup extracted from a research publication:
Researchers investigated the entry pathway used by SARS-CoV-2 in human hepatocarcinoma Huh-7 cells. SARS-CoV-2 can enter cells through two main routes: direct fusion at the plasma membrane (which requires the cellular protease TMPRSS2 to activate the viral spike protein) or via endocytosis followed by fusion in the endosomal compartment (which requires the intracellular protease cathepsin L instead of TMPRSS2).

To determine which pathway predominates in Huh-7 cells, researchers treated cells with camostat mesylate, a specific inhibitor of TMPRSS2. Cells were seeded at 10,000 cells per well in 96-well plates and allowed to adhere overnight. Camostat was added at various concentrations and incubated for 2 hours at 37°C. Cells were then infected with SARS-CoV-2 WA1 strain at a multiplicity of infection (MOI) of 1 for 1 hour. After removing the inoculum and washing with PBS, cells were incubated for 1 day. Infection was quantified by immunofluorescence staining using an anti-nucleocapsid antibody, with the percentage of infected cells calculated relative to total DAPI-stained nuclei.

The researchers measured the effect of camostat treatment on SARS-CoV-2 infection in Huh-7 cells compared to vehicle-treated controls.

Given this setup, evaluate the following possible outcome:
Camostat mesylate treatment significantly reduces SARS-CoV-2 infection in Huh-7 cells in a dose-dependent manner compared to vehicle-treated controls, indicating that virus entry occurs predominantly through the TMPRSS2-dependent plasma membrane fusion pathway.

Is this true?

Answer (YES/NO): NO